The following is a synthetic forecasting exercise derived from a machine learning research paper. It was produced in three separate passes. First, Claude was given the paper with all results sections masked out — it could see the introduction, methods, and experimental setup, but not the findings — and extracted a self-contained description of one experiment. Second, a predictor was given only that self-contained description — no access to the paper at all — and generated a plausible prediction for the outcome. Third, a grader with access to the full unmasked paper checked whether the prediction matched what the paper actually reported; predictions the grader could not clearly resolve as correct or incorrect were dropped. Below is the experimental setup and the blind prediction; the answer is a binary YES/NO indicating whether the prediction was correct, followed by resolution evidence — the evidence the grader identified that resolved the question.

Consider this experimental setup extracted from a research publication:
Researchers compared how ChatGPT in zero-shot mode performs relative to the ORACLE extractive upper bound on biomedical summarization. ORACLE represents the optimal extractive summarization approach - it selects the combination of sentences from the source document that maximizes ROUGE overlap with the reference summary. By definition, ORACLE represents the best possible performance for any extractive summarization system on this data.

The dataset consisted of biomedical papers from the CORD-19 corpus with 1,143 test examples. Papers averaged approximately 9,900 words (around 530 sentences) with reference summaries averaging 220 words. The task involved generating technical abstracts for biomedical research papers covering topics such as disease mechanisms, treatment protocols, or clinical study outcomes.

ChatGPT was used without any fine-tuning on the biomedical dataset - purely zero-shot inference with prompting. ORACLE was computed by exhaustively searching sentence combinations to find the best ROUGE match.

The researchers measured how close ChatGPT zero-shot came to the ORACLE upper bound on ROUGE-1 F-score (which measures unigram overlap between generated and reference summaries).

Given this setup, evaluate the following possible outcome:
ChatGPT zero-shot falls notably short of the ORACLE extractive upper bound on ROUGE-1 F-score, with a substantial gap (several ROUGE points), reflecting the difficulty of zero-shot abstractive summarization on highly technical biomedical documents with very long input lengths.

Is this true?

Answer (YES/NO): YES